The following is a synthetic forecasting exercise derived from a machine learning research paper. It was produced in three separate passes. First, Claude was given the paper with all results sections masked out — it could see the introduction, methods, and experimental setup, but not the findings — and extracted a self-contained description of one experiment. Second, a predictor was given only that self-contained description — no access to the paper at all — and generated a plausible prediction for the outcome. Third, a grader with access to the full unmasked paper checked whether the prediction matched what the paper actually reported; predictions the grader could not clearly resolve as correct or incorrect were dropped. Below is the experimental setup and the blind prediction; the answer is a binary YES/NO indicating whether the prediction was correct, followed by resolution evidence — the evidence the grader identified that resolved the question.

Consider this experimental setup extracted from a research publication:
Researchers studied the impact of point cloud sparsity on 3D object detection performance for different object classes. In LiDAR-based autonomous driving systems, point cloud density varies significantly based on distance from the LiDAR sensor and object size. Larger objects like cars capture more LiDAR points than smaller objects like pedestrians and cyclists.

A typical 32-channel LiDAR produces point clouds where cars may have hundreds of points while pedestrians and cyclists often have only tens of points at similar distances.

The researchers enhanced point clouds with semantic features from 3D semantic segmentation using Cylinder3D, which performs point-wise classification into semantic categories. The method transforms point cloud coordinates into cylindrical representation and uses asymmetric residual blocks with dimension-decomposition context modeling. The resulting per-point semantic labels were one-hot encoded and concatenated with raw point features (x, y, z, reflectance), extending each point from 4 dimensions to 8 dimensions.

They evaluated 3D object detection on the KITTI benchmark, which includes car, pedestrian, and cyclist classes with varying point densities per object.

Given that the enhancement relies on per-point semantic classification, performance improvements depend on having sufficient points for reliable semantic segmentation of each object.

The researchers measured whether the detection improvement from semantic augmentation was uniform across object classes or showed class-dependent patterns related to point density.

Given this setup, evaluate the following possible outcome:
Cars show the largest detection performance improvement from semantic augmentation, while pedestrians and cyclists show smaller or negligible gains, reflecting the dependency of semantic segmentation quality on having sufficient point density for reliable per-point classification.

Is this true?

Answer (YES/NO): NO